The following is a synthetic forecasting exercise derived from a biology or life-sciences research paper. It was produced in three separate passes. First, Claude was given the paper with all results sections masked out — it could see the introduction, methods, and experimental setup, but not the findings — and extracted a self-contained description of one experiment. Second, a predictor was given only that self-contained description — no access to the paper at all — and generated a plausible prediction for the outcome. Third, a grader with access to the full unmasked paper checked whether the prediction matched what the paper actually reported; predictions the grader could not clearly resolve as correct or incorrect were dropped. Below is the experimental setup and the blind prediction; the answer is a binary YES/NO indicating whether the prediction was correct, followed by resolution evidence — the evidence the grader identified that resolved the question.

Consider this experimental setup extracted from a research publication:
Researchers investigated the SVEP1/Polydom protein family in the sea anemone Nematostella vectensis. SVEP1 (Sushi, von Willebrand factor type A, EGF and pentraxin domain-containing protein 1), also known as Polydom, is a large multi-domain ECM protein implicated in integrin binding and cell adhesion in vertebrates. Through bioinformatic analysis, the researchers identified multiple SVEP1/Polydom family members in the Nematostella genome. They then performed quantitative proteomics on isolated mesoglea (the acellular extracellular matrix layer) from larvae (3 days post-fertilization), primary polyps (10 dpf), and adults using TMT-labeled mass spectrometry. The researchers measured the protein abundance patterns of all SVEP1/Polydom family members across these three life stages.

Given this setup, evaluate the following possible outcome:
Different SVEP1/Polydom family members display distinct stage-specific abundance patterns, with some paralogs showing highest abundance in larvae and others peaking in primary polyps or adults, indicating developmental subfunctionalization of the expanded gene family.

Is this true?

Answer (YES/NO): NO